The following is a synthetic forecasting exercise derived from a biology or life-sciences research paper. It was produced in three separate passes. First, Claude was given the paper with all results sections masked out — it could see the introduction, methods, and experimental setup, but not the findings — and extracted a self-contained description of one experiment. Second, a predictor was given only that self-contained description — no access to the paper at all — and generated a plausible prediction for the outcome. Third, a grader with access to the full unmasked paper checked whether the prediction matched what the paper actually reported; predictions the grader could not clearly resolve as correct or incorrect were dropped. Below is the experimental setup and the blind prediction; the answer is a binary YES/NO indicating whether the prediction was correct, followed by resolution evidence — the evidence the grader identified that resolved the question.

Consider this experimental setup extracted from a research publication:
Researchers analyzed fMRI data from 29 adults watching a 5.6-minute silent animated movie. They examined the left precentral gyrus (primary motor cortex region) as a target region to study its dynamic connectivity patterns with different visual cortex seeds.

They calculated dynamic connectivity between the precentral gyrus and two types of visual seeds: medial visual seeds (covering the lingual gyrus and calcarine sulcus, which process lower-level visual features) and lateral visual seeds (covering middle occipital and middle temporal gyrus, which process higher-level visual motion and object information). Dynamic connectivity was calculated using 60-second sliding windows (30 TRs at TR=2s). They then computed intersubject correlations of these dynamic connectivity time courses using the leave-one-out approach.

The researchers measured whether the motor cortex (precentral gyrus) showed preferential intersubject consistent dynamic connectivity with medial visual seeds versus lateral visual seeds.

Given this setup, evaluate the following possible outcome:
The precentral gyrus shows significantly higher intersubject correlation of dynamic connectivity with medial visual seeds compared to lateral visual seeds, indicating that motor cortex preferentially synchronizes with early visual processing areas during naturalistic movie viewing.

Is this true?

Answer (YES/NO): YES